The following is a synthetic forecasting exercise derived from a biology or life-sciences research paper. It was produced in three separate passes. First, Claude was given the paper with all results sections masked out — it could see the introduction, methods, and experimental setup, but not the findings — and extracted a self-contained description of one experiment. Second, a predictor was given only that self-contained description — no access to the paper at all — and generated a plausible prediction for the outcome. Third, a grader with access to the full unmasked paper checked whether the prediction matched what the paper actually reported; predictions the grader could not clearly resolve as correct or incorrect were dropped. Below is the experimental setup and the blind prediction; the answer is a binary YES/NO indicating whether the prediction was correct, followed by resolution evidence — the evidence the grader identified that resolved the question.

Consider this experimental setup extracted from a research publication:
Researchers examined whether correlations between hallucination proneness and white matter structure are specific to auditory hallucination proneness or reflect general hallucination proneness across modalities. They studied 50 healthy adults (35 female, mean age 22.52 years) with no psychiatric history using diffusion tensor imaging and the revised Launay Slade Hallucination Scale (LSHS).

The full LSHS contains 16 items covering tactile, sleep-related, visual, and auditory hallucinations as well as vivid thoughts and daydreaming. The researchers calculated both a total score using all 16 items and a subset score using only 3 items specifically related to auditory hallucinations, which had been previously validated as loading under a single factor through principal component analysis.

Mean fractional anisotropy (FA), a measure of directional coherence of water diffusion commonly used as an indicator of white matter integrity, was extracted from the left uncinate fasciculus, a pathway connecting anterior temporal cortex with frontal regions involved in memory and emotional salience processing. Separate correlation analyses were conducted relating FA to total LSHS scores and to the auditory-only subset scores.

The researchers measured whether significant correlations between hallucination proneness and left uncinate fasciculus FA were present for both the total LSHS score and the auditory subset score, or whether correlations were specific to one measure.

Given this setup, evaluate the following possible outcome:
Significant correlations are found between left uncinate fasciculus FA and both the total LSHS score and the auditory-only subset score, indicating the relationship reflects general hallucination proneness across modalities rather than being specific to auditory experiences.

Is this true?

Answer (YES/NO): NO